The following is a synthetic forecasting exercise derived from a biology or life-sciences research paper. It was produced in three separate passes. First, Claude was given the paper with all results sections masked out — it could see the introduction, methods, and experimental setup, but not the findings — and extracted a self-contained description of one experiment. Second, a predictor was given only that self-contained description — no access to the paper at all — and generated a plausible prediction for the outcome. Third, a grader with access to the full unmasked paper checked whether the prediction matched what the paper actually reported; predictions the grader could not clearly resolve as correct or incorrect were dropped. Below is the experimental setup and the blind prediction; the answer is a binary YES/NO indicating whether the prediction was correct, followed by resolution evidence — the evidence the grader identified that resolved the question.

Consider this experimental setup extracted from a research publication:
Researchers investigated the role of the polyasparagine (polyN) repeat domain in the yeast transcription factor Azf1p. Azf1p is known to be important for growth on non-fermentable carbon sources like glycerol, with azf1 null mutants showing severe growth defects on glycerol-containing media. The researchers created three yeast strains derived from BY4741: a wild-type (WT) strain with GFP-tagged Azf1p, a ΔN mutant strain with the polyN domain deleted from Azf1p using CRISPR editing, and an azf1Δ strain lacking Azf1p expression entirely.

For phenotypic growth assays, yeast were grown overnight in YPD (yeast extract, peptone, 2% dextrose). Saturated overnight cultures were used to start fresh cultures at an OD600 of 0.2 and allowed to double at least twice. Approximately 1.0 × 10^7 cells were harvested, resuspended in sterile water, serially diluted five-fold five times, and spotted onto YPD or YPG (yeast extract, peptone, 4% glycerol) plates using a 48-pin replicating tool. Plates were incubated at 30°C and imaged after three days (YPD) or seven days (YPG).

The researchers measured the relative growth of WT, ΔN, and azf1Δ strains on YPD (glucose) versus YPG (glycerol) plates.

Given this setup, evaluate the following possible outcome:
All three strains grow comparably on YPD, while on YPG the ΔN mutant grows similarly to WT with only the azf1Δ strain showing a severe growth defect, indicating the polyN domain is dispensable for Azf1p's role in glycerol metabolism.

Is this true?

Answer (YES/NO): NO